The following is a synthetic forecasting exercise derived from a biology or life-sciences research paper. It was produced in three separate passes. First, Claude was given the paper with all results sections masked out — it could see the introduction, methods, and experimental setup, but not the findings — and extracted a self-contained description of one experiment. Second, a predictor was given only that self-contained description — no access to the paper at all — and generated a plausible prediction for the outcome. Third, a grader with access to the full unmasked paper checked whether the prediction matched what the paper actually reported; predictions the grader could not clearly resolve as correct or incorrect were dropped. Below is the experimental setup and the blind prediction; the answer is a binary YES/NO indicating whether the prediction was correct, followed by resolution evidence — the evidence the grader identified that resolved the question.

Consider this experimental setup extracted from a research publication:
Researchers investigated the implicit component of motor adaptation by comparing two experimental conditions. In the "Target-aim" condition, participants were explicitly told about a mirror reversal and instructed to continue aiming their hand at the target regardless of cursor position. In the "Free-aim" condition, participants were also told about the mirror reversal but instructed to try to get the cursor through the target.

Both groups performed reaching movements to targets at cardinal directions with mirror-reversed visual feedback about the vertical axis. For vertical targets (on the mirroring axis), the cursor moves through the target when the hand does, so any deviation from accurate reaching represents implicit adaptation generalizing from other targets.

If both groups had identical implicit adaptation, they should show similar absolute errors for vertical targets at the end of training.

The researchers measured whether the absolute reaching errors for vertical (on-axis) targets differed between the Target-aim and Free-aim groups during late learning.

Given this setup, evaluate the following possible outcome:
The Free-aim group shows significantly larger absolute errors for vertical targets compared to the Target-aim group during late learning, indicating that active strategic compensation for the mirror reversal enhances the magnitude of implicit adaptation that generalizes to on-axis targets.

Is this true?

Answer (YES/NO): NO